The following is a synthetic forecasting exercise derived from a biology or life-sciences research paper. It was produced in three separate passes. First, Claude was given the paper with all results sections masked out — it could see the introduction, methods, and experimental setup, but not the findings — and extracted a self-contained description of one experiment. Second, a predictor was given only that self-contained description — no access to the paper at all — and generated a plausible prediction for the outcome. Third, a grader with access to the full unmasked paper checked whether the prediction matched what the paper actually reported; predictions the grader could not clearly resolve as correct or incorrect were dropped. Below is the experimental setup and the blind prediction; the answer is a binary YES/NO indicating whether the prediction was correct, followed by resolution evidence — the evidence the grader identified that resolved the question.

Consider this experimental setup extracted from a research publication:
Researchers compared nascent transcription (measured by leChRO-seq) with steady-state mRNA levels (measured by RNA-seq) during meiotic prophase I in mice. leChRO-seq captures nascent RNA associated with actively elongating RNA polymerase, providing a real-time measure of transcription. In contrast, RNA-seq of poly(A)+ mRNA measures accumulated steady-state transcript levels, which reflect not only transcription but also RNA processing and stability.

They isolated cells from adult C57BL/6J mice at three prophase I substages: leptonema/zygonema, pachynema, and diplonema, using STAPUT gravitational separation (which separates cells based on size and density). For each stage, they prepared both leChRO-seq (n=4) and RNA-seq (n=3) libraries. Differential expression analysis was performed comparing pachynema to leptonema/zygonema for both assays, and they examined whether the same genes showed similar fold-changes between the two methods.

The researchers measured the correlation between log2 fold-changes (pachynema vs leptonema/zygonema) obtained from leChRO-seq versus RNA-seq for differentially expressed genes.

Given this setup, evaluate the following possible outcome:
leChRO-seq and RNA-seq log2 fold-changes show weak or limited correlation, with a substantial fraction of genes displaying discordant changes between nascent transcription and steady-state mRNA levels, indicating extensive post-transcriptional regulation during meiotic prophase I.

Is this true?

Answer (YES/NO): NO